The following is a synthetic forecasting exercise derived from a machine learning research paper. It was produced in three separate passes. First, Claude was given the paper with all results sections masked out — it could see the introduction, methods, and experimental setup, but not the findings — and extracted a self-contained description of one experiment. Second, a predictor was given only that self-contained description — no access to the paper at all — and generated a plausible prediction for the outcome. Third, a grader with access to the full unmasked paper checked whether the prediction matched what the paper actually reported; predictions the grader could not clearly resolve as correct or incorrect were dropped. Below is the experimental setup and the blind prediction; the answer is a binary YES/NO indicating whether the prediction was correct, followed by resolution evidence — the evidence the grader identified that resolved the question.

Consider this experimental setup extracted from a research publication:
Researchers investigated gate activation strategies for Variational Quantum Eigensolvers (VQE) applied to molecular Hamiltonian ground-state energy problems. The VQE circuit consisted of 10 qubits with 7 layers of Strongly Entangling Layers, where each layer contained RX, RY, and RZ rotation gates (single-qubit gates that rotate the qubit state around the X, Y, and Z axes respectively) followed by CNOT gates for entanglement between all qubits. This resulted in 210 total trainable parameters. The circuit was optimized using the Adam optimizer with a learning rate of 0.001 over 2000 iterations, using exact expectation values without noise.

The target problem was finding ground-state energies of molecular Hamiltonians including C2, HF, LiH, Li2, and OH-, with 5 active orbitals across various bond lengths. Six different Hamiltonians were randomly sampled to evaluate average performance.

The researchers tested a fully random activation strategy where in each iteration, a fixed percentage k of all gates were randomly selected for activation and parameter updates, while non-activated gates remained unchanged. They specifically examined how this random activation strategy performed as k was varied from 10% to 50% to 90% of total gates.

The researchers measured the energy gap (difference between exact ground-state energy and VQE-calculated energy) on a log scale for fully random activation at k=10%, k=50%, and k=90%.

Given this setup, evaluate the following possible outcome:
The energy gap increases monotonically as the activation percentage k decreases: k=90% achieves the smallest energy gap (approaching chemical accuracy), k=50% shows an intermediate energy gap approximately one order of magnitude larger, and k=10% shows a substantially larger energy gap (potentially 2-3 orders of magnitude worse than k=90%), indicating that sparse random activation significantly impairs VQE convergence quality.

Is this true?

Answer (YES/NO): NO